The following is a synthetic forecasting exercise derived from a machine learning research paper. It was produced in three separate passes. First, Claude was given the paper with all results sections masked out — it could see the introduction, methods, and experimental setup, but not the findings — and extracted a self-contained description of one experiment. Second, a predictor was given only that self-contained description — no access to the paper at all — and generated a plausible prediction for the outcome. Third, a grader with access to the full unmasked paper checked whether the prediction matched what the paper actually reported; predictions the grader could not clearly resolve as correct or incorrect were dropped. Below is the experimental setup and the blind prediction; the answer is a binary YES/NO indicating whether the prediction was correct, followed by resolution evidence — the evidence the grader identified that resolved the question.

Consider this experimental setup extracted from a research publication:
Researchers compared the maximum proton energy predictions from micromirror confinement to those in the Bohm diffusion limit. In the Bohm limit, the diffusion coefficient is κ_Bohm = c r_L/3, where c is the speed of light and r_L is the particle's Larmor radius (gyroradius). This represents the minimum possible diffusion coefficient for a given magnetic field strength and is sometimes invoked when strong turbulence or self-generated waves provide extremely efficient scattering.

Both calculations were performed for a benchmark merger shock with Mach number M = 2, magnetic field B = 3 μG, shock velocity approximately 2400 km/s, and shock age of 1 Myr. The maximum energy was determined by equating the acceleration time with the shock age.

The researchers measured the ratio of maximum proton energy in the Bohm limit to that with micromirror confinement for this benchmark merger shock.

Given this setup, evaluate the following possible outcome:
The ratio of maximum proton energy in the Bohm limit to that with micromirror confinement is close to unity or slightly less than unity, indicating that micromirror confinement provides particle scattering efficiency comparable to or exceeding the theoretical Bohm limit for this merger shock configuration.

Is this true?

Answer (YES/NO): NO